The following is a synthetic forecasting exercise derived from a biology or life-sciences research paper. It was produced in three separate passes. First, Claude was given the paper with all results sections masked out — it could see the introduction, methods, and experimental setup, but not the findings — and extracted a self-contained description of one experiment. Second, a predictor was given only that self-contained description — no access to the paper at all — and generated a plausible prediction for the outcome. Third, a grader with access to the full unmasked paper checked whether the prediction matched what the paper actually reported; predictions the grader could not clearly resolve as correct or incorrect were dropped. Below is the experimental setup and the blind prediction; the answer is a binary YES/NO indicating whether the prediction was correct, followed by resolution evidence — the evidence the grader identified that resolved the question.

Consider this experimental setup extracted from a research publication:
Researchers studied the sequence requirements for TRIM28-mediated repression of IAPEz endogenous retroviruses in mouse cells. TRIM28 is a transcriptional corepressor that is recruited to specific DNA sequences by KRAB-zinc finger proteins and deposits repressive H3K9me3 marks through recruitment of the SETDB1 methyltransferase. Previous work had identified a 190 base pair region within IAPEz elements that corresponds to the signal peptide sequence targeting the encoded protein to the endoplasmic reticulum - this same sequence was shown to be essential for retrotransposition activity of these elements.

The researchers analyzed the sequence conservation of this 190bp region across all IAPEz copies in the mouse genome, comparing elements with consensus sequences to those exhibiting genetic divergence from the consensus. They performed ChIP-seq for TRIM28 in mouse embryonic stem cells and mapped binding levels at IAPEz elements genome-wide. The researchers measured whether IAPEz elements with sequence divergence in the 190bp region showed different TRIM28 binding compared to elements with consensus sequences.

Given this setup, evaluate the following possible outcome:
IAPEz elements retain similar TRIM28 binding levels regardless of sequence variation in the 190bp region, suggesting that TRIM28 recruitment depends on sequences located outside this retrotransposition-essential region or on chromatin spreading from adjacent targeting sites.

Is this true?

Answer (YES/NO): NO